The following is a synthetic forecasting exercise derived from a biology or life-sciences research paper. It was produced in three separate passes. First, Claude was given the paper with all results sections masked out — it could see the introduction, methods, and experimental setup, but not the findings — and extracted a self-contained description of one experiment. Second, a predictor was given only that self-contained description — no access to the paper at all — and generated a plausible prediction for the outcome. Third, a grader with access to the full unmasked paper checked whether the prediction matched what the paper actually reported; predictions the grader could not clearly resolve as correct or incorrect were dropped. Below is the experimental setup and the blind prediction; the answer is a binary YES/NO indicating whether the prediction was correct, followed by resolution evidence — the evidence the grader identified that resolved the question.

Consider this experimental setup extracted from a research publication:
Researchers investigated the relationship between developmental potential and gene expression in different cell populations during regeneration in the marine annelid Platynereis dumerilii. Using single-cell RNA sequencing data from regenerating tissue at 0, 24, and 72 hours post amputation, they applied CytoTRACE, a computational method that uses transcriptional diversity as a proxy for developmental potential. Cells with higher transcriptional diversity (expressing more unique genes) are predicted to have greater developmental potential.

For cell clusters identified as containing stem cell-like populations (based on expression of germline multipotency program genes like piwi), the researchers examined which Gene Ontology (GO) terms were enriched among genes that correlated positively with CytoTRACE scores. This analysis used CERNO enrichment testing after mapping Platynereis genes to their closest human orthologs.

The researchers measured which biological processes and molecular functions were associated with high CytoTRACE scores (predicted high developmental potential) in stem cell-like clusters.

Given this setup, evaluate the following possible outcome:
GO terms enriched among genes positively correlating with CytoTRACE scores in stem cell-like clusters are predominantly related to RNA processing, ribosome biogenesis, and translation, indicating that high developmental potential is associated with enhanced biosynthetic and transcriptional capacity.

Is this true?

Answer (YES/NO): YES